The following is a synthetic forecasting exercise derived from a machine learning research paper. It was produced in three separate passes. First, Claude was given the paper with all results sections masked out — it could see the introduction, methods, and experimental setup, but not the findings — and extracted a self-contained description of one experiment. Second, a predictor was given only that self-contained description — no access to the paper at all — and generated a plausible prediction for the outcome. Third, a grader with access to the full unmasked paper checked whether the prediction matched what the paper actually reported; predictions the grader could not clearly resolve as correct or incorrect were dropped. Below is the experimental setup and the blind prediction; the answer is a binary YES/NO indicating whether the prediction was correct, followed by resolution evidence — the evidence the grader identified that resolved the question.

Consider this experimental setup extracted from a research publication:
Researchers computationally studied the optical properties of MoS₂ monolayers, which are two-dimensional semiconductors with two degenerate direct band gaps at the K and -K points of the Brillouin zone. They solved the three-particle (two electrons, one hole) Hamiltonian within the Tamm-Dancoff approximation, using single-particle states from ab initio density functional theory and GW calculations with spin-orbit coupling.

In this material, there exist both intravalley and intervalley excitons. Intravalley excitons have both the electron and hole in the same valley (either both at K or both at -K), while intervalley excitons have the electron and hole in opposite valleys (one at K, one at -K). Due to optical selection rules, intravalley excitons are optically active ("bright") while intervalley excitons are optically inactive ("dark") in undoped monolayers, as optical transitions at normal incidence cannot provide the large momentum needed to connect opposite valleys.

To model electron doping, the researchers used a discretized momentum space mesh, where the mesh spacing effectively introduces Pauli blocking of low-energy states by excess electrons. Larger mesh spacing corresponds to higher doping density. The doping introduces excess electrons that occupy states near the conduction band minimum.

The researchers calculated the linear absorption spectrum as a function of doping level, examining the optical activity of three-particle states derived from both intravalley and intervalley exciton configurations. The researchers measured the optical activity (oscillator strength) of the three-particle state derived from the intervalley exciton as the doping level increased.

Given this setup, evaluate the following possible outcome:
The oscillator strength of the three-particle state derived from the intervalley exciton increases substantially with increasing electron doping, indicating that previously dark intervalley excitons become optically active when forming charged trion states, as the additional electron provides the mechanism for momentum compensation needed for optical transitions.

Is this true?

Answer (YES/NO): YES